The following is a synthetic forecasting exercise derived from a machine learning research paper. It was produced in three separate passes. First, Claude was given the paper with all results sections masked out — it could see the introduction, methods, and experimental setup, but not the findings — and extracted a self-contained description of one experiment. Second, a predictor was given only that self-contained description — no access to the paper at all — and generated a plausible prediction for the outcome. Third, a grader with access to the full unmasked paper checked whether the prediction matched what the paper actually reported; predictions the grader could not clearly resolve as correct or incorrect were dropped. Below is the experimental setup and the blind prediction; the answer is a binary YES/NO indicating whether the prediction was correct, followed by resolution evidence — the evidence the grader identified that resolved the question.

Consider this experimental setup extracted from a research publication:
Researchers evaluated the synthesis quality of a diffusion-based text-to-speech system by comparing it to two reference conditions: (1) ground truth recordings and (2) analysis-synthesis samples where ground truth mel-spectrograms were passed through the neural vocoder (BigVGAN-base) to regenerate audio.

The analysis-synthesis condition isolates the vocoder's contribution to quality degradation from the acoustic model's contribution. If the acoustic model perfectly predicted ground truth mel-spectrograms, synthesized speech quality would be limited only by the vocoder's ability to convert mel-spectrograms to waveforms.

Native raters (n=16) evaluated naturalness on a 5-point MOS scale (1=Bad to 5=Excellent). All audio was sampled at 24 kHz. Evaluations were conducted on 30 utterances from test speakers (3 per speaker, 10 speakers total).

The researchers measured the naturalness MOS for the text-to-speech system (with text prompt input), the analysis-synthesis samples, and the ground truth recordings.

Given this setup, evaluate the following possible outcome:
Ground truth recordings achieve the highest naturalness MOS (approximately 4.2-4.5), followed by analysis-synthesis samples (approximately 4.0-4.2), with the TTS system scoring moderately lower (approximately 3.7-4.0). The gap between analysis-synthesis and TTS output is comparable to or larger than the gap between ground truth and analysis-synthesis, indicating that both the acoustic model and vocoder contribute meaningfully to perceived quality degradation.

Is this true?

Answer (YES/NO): NO